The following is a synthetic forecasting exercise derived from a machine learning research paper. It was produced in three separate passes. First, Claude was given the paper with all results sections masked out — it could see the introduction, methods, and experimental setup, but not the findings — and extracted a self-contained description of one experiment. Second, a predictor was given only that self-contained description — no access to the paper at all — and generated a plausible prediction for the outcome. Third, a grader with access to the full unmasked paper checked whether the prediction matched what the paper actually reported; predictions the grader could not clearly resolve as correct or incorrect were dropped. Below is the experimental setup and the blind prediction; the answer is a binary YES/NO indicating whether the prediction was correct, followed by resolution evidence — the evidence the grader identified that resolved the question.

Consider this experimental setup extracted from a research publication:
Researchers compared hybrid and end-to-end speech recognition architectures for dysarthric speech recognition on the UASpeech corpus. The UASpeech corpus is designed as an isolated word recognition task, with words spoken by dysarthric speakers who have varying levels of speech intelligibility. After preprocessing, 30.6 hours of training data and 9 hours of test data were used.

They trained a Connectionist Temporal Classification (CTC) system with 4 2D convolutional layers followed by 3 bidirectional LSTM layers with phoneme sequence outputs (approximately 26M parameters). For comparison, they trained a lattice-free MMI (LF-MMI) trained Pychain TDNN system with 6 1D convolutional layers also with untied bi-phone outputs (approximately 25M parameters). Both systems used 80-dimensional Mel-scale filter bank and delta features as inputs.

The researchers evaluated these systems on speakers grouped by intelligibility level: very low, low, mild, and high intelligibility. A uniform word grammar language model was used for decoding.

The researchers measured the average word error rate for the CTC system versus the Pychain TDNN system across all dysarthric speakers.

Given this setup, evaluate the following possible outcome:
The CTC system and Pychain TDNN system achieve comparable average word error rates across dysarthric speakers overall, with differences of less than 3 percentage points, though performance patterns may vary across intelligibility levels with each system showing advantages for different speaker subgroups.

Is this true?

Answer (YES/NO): NO